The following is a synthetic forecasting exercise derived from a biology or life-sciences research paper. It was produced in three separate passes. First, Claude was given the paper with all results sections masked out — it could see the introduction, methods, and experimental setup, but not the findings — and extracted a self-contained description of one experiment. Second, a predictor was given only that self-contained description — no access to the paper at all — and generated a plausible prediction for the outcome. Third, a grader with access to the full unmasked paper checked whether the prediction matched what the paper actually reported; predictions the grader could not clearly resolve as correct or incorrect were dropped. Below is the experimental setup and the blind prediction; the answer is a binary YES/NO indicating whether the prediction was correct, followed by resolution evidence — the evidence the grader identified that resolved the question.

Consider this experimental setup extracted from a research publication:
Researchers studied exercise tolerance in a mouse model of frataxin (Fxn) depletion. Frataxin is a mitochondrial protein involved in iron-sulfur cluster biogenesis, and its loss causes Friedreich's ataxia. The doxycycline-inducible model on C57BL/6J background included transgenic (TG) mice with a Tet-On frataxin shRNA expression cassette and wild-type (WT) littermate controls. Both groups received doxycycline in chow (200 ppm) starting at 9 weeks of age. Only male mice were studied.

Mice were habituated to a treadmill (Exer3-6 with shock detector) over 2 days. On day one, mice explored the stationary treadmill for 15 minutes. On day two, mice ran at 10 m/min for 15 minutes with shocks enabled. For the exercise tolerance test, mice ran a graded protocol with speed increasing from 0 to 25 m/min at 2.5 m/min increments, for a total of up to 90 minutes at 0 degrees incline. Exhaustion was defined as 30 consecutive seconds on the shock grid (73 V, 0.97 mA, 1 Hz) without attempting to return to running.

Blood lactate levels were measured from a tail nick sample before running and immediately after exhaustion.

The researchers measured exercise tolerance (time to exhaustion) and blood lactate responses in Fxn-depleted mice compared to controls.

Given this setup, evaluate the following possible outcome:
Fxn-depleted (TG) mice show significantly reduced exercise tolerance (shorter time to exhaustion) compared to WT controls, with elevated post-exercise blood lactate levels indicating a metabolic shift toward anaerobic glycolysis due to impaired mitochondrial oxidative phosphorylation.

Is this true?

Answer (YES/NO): NO